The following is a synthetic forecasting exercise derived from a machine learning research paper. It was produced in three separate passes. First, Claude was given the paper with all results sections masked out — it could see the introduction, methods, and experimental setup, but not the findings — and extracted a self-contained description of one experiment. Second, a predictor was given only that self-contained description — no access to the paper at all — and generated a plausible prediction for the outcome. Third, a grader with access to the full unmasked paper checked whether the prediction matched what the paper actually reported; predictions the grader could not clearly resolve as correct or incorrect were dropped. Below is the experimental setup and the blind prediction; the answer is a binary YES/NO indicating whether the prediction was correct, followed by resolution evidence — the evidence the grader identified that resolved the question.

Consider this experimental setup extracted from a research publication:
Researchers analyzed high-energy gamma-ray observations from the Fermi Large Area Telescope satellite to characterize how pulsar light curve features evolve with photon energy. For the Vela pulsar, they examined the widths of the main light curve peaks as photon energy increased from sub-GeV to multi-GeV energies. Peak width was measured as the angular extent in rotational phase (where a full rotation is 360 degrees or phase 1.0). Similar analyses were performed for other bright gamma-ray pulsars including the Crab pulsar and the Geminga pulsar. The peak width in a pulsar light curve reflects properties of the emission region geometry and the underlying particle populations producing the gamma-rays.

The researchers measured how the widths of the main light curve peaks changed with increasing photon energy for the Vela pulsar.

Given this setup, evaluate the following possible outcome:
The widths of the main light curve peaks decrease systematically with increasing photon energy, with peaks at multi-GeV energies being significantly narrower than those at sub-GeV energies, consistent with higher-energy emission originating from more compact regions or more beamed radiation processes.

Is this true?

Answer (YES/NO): YES